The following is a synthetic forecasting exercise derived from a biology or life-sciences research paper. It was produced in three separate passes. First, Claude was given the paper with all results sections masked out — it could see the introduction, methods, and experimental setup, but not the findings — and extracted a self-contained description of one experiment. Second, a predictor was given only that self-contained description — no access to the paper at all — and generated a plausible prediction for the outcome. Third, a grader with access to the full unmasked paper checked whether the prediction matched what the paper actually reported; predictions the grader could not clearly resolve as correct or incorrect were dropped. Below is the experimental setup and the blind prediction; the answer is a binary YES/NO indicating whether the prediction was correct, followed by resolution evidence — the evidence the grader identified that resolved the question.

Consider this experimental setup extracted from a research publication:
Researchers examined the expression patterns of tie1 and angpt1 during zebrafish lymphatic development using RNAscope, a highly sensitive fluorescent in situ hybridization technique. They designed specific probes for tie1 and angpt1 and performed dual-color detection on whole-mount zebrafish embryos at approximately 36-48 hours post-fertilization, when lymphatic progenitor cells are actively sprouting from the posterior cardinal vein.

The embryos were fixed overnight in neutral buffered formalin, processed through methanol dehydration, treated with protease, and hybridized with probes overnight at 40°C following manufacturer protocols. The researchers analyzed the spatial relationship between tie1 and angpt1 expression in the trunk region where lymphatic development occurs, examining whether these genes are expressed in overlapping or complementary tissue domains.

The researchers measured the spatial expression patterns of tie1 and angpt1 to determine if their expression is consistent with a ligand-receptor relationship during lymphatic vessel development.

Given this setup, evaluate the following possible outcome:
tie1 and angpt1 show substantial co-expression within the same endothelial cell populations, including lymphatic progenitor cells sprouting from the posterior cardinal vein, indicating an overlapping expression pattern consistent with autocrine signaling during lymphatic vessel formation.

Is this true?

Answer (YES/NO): NO